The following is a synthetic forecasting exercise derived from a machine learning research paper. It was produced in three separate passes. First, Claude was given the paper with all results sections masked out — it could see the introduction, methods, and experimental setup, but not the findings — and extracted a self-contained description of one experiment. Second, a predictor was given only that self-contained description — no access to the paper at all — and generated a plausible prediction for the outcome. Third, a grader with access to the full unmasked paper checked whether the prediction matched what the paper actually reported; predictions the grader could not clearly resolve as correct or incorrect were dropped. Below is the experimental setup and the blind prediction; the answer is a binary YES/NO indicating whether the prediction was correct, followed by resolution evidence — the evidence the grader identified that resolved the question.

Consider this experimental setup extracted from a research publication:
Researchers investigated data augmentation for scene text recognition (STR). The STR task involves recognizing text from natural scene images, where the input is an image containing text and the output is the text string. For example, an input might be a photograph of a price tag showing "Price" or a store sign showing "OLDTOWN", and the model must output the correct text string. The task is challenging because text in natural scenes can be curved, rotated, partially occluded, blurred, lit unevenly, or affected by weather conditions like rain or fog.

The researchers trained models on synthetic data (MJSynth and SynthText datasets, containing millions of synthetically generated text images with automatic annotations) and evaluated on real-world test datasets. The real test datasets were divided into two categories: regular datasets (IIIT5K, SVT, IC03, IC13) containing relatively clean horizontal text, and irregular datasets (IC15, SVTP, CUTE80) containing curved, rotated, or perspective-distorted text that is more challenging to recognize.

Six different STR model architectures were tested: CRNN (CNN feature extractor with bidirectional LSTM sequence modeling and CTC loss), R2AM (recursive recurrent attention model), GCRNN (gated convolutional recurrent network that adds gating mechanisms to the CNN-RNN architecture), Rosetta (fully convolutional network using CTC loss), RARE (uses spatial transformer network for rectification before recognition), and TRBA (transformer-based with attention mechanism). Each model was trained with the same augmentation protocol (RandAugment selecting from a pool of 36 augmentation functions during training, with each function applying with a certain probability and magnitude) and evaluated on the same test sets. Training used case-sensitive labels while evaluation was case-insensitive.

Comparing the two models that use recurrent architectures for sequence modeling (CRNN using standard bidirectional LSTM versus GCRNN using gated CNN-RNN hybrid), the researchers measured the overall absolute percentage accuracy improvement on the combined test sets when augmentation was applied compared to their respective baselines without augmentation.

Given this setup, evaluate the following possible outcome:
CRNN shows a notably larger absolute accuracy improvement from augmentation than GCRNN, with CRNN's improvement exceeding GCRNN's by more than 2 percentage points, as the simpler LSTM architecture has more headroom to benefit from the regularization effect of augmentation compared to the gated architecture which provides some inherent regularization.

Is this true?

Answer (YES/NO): NO